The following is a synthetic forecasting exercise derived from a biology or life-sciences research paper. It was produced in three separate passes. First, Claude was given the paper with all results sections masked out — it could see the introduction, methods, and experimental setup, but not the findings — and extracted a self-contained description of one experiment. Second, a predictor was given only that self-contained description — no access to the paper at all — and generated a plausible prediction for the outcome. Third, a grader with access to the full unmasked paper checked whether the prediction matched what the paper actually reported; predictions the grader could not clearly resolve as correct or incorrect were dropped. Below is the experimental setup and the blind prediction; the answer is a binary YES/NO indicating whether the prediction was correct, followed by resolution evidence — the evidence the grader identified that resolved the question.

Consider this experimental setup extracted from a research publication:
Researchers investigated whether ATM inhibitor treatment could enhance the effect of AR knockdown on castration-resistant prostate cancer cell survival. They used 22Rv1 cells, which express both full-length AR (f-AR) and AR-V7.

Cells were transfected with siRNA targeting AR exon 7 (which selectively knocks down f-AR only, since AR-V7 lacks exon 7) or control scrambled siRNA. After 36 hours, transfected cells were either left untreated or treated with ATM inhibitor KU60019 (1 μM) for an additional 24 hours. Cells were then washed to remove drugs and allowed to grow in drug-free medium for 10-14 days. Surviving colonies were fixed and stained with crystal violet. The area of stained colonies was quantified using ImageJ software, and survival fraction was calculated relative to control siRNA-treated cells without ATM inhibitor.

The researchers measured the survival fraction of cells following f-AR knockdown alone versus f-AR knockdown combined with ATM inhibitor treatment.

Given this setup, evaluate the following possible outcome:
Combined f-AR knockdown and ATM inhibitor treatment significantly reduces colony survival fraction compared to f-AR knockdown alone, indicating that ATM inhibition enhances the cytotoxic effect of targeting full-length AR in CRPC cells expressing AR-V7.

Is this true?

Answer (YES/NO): YES